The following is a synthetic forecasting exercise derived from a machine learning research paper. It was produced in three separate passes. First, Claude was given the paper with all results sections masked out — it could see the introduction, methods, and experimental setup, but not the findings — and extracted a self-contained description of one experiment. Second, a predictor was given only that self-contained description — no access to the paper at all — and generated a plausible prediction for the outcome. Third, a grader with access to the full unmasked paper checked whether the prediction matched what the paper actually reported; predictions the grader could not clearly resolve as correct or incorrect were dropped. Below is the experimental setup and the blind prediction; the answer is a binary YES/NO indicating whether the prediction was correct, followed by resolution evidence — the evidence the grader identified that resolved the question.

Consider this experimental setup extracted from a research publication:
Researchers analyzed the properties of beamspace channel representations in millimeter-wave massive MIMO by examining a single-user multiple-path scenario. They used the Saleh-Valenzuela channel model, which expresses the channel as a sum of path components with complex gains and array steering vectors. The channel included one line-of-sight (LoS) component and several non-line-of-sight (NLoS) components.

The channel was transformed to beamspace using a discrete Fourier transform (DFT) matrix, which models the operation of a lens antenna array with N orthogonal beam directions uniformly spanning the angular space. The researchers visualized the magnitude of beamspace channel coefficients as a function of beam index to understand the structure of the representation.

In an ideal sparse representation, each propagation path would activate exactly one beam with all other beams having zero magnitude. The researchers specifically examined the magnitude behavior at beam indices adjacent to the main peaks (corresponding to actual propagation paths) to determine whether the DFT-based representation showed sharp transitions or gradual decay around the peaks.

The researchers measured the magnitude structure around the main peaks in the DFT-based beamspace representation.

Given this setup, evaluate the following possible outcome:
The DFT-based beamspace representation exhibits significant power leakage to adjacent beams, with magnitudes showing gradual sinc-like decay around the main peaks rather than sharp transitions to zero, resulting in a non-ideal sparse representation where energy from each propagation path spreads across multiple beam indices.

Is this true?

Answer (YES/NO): YES